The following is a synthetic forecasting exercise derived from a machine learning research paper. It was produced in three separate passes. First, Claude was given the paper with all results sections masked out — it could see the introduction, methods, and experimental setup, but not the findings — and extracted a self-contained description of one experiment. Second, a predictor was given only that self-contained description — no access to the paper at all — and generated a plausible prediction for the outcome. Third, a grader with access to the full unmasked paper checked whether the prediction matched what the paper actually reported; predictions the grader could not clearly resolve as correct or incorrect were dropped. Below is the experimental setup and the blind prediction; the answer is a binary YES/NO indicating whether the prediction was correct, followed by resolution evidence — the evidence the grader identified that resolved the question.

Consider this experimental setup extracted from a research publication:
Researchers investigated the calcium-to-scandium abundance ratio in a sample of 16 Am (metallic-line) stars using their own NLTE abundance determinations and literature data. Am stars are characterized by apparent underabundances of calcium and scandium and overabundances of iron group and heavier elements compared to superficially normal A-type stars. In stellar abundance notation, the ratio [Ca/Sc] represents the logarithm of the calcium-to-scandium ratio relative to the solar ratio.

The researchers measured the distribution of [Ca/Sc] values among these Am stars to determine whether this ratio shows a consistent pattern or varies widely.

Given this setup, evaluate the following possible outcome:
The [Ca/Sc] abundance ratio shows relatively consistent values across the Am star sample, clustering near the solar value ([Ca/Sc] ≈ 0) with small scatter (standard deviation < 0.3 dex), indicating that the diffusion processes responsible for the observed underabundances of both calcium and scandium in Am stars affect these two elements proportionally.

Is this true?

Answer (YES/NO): NO